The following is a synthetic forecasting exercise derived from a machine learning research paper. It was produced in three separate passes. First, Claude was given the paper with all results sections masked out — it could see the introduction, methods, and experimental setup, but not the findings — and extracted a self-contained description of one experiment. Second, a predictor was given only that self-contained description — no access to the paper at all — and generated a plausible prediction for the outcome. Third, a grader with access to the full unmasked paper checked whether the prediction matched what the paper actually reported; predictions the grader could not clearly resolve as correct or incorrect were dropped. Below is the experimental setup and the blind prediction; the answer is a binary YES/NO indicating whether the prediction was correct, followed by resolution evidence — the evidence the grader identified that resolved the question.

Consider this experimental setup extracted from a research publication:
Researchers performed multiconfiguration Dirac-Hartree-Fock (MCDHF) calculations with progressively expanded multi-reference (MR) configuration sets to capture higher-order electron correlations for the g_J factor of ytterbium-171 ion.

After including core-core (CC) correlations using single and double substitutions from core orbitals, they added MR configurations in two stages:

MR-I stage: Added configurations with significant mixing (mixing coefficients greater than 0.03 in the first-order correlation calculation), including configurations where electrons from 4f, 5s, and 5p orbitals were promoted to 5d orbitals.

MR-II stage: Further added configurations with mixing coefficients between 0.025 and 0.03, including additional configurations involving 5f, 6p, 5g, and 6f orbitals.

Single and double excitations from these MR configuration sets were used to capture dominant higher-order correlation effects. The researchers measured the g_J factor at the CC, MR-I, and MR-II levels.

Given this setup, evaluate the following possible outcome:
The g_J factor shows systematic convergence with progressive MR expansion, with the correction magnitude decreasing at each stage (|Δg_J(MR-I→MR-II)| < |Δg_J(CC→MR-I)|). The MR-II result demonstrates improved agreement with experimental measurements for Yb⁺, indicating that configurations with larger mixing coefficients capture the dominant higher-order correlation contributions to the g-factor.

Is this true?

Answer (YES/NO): NO